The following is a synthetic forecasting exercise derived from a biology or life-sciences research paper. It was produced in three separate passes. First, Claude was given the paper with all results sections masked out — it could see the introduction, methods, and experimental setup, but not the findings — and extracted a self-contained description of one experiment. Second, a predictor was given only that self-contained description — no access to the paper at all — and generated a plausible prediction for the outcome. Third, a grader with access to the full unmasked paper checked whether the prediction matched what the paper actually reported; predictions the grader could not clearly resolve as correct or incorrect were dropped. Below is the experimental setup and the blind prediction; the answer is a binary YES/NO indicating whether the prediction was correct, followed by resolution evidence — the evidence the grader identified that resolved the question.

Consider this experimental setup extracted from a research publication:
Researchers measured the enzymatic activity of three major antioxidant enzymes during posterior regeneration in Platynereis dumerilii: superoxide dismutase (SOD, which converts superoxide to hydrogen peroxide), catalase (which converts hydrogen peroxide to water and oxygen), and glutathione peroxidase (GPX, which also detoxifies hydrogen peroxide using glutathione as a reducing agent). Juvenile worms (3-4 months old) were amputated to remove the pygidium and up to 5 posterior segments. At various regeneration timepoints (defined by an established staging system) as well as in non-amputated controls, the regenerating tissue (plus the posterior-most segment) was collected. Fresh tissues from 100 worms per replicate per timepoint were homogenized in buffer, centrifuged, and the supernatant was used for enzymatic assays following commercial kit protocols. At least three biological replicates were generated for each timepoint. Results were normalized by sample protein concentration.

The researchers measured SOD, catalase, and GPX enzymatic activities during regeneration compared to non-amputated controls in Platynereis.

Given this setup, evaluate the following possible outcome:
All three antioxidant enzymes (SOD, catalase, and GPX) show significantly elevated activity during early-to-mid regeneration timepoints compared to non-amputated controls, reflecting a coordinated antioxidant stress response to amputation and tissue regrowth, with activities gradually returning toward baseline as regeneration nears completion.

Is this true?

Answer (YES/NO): NO